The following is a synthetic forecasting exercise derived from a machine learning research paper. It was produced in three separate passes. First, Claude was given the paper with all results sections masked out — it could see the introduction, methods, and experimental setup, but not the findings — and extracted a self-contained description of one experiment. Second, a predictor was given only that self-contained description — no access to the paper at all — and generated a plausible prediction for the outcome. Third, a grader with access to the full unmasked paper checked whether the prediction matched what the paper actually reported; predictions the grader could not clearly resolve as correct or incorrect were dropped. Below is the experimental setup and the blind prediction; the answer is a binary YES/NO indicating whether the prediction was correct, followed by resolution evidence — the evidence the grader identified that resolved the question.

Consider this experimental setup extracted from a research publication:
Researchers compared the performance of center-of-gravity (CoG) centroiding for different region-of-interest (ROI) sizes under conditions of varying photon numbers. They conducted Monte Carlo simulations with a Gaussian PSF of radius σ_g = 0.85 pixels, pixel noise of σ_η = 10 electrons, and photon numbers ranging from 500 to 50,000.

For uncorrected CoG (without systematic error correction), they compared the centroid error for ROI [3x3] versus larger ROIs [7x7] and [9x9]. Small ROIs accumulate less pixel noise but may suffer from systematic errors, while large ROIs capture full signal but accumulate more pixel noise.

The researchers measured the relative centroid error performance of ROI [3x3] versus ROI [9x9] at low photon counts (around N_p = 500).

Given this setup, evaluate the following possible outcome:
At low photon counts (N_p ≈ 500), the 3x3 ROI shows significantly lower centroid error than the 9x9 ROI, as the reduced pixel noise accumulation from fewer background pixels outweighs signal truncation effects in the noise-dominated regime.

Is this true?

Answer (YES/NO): YES